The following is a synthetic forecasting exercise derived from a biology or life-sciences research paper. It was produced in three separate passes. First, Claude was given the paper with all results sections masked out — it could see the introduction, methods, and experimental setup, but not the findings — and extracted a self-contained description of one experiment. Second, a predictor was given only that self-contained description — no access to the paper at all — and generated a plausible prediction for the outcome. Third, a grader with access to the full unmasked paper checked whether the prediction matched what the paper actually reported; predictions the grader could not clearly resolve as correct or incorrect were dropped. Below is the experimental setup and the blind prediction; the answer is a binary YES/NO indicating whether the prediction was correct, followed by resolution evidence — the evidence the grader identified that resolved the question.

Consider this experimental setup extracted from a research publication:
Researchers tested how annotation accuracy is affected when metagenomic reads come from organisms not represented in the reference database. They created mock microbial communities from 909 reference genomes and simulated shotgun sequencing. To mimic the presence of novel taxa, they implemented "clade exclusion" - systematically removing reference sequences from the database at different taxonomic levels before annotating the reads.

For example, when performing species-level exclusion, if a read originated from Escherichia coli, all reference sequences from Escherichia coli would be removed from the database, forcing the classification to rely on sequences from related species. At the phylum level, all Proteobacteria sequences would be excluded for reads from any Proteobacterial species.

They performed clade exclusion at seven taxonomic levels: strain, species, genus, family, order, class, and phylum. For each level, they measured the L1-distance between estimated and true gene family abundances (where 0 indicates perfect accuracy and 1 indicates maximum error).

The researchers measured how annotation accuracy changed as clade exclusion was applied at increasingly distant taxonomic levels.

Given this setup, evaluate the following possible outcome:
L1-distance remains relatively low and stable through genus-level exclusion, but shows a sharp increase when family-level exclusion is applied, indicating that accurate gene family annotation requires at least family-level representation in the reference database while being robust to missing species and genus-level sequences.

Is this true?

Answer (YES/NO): NO